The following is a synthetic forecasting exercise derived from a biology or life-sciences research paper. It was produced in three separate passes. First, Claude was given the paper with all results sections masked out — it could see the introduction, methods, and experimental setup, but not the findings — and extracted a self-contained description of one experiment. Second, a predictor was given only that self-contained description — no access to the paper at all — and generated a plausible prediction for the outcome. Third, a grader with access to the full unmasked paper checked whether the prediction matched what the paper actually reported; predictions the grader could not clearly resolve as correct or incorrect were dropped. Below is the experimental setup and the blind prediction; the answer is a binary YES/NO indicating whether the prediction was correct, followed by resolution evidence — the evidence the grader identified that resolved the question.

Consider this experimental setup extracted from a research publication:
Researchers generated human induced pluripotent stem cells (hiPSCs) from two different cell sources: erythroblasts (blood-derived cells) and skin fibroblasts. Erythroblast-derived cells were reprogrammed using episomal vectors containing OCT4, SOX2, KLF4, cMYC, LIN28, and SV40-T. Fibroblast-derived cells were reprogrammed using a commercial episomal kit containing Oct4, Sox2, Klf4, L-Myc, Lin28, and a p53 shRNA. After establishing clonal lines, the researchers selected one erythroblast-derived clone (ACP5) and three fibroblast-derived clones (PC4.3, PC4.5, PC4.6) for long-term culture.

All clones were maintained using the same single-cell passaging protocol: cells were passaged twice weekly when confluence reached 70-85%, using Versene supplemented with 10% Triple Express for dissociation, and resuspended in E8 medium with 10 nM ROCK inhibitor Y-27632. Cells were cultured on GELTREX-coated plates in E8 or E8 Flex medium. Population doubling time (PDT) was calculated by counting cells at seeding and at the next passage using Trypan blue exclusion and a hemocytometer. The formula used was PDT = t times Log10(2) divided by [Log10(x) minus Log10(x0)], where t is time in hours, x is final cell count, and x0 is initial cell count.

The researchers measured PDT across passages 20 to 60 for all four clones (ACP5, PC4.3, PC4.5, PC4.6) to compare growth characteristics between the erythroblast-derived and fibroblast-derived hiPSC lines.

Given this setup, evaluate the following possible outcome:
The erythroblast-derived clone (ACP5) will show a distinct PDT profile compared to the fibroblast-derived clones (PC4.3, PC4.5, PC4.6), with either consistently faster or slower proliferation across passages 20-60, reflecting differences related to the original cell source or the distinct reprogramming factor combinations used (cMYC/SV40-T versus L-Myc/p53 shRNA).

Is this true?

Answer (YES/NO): YES